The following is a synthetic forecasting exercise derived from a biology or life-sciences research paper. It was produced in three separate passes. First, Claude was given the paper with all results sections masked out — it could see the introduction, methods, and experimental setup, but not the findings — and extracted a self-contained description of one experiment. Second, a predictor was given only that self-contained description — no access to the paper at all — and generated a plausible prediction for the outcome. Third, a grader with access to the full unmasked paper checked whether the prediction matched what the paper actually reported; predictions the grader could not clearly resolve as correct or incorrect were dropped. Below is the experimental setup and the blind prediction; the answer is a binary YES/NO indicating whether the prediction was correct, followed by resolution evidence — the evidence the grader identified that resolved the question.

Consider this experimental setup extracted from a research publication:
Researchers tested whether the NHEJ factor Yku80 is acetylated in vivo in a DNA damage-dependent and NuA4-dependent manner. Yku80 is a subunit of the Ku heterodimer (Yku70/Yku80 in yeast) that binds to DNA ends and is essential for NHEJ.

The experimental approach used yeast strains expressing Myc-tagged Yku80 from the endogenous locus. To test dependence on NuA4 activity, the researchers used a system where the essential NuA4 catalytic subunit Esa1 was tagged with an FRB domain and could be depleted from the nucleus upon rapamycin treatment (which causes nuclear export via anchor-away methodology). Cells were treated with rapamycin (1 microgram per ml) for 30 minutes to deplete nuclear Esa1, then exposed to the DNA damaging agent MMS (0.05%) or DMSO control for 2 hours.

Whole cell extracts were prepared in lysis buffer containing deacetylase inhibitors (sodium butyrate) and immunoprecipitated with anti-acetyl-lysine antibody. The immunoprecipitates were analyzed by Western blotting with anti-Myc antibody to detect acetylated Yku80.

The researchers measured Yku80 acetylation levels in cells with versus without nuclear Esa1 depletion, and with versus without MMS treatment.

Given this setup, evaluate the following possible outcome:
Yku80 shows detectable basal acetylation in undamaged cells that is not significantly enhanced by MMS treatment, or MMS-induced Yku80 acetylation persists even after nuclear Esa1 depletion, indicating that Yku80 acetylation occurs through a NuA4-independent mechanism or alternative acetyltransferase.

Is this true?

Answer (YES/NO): NO